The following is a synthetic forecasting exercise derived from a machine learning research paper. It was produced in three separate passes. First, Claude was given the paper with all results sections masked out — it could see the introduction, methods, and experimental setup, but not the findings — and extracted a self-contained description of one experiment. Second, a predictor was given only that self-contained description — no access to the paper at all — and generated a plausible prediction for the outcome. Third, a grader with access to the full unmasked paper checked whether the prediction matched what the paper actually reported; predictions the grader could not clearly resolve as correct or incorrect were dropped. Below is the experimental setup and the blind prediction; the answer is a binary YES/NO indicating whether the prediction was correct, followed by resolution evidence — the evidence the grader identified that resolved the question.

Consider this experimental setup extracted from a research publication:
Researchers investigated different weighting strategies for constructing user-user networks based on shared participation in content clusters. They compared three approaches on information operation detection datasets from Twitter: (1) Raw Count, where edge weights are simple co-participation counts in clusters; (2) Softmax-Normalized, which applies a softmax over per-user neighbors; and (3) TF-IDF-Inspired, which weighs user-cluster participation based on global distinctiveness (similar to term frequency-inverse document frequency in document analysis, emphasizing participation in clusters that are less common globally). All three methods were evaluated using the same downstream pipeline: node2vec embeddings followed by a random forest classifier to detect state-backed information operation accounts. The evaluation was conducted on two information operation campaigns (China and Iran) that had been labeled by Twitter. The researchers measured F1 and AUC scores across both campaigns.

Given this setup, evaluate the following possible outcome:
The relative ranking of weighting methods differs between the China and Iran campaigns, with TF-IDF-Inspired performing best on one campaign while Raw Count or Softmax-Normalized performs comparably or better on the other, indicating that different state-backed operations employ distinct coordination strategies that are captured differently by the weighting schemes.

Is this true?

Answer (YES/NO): NO